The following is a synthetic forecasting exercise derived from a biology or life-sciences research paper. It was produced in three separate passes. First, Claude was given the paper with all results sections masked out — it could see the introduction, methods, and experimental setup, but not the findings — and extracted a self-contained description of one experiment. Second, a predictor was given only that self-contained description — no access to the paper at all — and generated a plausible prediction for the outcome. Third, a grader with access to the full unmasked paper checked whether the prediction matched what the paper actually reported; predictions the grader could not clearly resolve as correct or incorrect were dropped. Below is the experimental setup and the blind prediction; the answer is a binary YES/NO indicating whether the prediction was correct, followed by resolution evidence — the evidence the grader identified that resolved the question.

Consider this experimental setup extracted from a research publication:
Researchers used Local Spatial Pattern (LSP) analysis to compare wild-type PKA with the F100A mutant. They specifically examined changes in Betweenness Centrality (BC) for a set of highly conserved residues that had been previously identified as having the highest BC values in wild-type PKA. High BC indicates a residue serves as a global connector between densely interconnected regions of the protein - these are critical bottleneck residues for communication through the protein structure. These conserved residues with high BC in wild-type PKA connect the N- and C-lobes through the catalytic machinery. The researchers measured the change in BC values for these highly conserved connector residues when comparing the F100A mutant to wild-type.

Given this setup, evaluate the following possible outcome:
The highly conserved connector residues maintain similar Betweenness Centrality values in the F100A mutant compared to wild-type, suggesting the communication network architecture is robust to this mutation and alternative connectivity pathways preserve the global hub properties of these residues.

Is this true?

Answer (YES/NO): NO